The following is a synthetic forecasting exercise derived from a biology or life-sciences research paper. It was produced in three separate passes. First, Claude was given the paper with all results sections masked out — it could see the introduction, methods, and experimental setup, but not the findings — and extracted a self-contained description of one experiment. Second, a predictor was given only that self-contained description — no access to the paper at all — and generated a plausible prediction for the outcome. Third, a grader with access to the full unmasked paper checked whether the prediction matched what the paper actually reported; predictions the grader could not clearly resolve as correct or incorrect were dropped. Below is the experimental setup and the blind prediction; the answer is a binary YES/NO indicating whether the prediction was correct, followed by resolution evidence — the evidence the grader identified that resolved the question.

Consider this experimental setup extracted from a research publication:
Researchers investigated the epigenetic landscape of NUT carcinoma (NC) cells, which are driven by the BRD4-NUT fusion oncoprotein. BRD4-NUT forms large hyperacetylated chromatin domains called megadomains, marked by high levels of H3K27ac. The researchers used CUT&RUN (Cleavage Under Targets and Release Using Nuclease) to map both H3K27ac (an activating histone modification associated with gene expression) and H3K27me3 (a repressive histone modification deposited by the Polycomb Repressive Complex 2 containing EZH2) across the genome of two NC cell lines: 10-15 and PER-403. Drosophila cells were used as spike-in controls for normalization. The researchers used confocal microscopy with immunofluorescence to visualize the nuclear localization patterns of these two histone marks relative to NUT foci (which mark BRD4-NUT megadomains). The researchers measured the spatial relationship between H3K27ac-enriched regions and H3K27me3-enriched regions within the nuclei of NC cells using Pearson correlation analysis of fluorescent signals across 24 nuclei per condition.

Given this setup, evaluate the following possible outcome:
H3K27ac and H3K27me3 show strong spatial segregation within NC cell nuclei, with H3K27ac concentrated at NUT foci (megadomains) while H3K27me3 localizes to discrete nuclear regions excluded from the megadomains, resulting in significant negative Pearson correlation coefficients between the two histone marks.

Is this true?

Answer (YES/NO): NO